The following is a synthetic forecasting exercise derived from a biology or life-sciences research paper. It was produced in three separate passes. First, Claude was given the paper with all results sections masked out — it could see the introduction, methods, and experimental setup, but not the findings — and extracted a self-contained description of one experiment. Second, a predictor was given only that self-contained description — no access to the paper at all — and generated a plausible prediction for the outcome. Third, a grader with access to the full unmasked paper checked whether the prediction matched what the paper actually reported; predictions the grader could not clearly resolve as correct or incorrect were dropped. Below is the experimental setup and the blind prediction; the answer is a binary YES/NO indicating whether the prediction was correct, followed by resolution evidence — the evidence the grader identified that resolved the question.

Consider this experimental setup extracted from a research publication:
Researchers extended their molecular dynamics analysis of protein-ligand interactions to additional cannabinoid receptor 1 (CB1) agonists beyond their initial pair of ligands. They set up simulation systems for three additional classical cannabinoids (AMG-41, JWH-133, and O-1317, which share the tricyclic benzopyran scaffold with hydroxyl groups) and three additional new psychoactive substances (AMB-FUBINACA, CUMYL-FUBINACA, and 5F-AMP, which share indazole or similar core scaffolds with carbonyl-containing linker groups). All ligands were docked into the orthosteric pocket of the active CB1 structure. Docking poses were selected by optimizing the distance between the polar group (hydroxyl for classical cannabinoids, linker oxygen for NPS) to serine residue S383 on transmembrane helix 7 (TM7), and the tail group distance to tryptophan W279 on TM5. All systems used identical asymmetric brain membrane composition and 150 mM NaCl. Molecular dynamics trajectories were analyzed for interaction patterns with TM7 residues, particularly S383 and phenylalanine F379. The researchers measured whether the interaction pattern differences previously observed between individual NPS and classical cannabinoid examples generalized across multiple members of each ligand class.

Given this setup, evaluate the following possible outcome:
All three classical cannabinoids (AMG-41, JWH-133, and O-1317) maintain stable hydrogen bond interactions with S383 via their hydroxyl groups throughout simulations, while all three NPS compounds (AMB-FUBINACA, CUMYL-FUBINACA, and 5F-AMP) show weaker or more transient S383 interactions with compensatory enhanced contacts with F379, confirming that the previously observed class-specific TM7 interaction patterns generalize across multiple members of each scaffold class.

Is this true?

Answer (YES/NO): NO